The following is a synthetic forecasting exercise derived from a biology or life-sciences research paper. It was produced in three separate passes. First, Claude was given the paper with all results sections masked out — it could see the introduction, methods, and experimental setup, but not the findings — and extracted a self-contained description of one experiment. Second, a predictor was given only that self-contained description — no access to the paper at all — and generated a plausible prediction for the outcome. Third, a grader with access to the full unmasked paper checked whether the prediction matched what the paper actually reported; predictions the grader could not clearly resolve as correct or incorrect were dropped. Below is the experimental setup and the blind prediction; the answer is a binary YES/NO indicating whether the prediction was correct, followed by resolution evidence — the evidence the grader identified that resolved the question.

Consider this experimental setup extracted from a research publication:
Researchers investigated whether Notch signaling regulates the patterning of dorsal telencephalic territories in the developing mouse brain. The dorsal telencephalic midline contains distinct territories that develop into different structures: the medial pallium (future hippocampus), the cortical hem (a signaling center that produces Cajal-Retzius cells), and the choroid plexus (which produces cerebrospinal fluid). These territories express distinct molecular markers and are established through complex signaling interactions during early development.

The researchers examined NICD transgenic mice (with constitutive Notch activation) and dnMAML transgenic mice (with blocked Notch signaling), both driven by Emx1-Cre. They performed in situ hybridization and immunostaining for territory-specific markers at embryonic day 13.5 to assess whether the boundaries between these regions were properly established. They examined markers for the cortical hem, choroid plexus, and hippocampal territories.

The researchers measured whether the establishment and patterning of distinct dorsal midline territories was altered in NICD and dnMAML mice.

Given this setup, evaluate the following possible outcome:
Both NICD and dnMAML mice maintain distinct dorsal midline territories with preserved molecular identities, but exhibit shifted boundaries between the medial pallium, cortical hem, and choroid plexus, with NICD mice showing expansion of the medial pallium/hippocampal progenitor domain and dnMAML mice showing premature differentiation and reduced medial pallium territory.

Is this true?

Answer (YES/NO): NO